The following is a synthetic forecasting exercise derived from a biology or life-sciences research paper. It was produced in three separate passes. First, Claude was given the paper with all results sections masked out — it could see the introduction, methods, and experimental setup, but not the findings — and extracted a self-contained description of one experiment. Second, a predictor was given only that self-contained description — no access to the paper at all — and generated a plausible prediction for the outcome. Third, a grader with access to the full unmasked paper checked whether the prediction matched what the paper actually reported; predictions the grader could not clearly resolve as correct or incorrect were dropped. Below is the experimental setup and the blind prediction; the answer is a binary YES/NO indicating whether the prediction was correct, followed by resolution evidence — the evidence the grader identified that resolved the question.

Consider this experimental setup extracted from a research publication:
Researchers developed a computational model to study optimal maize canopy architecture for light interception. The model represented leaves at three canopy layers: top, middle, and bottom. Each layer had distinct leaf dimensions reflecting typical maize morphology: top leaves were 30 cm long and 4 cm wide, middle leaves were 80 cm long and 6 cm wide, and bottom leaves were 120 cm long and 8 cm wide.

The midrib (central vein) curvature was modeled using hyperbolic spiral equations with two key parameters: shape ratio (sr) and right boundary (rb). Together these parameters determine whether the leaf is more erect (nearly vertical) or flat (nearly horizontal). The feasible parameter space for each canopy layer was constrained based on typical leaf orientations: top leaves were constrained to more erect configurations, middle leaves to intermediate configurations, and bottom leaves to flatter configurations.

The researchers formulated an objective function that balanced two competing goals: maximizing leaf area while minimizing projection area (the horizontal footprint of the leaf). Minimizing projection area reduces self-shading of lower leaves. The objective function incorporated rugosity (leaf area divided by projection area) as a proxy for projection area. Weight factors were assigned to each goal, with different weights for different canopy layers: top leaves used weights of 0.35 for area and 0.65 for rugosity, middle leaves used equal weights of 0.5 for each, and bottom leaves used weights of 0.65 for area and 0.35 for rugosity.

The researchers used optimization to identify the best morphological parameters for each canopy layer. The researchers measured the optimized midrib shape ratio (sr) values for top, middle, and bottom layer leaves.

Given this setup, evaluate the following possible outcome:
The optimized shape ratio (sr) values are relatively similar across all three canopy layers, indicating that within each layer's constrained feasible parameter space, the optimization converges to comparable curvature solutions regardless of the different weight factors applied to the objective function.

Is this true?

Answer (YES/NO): NO